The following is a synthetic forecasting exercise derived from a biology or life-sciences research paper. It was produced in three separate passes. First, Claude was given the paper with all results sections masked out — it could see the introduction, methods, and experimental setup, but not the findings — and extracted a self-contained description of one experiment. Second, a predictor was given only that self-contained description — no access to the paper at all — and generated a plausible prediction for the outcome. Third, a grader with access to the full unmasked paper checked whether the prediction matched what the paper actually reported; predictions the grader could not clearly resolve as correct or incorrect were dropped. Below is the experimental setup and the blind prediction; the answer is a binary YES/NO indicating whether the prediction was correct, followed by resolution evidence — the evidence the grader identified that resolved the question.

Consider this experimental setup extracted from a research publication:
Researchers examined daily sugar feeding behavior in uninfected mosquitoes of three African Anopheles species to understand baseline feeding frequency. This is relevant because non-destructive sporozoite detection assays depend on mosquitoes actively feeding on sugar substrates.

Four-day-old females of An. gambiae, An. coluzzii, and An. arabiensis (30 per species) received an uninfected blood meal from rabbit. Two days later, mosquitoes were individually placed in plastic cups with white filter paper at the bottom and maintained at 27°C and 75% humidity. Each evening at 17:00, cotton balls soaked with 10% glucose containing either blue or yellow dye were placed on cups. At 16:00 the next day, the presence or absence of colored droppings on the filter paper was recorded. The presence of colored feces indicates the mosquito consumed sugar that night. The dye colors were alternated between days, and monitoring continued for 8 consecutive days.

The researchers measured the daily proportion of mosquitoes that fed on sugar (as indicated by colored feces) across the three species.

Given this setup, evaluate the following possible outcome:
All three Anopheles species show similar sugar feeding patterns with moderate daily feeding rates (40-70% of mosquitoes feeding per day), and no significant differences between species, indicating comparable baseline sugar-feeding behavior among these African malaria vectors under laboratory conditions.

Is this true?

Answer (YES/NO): NO